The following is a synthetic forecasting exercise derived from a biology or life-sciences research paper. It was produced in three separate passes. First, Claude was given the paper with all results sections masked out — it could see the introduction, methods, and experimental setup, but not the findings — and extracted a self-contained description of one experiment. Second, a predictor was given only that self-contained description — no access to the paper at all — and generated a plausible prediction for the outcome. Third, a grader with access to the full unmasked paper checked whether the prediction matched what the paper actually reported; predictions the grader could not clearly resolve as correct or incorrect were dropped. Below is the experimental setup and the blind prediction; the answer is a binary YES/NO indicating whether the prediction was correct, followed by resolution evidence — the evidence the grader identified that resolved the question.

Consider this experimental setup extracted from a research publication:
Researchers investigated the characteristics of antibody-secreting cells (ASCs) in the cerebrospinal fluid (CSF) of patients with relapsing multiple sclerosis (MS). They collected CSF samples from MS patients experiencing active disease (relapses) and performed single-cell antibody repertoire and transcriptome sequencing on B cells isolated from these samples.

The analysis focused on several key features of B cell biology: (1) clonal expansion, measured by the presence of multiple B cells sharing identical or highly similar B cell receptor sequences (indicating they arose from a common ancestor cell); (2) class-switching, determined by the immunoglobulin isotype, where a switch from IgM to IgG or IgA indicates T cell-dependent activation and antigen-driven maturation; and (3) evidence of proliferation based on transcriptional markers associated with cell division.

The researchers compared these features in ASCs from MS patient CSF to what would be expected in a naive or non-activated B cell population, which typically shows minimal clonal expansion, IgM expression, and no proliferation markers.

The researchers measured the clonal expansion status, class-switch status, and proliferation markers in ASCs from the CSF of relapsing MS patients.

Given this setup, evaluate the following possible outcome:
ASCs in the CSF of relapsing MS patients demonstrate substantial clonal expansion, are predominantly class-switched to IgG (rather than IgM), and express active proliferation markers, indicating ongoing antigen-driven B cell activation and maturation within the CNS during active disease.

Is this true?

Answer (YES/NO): YES